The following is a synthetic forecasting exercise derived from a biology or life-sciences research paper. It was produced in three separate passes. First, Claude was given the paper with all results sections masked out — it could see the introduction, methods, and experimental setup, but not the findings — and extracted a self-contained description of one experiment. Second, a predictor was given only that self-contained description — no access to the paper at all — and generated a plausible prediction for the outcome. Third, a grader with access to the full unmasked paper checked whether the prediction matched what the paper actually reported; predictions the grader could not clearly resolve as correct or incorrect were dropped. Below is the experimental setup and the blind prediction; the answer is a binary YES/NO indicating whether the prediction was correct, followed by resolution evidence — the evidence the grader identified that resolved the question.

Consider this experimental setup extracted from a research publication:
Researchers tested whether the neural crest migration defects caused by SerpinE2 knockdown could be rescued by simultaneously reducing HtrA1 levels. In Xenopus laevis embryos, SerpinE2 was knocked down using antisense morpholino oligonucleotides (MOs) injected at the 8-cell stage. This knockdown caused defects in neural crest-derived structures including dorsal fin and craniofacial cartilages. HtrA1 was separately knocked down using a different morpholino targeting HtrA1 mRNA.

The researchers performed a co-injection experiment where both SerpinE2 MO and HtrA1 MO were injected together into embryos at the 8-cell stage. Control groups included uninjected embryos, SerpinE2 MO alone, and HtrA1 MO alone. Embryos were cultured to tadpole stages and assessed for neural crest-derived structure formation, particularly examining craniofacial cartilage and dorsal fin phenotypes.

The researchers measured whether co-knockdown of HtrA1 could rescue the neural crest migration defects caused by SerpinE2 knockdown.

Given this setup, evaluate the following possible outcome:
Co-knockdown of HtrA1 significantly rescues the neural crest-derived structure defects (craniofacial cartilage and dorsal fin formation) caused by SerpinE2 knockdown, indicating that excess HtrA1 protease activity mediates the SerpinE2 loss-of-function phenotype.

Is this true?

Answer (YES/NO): NO